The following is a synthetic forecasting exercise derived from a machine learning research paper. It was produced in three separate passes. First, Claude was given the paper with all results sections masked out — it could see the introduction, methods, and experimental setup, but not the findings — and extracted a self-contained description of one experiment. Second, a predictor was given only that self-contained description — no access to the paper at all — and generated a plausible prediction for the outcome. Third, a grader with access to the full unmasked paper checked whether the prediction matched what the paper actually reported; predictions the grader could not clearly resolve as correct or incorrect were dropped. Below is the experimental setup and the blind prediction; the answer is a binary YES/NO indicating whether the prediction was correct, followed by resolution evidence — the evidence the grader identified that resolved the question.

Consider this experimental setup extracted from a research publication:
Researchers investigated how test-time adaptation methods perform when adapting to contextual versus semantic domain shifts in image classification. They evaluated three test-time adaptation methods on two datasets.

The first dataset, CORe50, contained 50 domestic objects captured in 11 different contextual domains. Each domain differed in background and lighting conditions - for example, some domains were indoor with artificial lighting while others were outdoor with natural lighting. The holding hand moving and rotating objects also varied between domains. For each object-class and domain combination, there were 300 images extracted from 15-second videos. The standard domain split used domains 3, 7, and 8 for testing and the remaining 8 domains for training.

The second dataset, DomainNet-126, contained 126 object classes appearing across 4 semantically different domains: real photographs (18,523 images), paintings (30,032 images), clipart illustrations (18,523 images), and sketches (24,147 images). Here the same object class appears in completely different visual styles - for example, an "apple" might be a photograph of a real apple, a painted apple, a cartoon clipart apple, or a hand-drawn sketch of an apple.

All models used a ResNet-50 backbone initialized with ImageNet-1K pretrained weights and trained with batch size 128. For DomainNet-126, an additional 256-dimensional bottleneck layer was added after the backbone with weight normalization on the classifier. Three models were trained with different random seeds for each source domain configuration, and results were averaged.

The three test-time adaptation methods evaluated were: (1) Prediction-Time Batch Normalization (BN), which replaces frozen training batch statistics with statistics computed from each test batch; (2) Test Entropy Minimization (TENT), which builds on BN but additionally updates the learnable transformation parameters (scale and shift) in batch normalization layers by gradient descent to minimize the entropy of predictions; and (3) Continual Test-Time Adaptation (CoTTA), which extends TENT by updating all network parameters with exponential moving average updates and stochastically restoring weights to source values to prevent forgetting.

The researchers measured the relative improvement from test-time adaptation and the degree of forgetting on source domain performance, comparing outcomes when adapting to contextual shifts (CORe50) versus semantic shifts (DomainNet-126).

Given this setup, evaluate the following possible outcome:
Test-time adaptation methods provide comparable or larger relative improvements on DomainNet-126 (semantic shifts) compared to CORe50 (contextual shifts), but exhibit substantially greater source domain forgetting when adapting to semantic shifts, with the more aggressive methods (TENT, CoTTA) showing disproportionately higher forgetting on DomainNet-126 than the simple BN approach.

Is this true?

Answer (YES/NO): NO